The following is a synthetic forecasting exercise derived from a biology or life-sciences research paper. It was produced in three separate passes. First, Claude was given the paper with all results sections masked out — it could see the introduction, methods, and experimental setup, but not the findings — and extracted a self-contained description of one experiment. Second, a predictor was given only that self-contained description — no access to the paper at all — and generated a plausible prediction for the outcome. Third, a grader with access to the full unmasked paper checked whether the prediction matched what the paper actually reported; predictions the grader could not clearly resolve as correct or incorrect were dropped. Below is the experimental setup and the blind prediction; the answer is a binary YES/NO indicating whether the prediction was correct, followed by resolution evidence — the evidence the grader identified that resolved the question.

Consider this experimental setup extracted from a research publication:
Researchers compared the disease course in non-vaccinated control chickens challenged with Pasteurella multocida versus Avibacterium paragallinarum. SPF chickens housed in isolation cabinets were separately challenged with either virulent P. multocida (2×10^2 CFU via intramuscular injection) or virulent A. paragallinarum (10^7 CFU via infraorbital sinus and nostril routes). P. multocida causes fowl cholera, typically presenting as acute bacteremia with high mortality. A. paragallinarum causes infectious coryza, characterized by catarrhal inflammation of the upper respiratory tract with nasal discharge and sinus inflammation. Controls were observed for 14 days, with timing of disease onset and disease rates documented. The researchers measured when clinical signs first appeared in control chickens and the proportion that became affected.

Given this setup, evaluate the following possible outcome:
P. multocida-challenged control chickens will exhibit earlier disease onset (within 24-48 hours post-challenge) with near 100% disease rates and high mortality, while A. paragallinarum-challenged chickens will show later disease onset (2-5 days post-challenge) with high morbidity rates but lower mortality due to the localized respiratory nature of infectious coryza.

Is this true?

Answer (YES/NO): NO